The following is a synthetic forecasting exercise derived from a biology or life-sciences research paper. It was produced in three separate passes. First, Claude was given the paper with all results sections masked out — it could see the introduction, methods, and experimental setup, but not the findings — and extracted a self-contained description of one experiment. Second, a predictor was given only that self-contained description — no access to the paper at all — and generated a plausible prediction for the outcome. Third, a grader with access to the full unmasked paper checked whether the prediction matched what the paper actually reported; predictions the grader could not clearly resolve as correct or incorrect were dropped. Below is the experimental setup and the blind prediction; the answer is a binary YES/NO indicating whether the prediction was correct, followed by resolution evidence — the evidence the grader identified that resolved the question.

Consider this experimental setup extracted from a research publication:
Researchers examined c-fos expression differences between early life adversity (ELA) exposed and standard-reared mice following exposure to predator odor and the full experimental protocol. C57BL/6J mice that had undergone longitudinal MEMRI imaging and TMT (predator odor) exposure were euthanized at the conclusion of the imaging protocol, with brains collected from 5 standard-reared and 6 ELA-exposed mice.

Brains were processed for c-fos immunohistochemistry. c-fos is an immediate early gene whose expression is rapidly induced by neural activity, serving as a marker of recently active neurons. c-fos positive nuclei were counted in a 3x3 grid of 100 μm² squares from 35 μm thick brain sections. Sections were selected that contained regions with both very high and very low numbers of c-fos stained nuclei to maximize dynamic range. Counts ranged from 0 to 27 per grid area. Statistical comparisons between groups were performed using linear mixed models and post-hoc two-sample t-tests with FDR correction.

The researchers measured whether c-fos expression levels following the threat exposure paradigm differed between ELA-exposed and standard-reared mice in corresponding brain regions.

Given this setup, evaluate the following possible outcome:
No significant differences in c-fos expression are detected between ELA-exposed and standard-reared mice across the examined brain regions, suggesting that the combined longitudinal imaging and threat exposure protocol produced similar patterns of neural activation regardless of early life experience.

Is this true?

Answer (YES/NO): NO